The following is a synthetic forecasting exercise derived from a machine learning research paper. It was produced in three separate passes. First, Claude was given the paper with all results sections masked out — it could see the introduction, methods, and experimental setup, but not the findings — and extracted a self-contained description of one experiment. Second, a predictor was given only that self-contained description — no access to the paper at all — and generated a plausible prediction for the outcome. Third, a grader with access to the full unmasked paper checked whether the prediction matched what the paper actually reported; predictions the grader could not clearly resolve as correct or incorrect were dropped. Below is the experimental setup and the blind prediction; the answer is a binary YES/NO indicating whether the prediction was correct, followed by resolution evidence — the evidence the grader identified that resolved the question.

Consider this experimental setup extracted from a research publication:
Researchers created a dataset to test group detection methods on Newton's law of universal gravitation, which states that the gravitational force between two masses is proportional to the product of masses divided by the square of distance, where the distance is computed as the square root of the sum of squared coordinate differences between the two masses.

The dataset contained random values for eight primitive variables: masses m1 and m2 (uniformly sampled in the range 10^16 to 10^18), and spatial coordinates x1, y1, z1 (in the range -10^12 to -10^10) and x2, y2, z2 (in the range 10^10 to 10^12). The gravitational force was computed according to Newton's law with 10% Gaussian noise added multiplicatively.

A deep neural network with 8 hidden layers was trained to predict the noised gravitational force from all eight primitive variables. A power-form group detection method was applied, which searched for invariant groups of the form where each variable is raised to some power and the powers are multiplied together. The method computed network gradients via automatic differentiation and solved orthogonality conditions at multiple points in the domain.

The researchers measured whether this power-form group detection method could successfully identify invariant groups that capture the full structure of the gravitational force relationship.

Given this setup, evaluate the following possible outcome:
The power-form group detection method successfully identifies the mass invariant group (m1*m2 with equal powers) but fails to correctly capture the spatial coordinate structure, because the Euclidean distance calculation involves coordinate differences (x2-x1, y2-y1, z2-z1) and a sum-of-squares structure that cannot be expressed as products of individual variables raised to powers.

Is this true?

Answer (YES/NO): NO